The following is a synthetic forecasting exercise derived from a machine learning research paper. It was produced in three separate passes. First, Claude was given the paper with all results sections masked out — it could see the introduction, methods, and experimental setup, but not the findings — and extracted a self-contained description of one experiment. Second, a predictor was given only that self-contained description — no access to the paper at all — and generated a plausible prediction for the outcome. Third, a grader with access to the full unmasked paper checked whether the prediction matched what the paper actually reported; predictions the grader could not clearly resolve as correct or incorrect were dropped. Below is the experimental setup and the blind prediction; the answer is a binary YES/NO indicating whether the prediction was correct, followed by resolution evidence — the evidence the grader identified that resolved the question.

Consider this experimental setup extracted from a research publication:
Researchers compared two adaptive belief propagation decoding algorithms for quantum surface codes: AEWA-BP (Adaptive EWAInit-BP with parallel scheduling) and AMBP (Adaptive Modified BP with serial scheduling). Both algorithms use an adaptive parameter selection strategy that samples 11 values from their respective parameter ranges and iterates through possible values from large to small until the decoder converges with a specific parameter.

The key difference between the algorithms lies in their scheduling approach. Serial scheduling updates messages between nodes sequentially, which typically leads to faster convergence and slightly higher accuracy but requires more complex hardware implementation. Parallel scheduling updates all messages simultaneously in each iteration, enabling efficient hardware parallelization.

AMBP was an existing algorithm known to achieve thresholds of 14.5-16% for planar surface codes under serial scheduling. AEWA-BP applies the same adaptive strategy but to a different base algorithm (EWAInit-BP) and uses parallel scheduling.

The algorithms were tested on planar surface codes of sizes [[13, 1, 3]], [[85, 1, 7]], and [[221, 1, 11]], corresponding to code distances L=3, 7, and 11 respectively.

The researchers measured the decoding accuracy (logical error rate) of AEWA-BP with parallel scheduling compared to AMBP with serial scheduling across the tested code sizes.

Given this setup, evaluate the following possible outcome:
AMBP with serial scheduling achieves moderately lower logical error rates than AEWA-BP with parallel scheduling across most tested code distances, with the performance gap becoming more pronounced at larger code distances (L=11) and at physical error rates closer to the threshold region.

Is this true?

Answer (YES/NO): NO